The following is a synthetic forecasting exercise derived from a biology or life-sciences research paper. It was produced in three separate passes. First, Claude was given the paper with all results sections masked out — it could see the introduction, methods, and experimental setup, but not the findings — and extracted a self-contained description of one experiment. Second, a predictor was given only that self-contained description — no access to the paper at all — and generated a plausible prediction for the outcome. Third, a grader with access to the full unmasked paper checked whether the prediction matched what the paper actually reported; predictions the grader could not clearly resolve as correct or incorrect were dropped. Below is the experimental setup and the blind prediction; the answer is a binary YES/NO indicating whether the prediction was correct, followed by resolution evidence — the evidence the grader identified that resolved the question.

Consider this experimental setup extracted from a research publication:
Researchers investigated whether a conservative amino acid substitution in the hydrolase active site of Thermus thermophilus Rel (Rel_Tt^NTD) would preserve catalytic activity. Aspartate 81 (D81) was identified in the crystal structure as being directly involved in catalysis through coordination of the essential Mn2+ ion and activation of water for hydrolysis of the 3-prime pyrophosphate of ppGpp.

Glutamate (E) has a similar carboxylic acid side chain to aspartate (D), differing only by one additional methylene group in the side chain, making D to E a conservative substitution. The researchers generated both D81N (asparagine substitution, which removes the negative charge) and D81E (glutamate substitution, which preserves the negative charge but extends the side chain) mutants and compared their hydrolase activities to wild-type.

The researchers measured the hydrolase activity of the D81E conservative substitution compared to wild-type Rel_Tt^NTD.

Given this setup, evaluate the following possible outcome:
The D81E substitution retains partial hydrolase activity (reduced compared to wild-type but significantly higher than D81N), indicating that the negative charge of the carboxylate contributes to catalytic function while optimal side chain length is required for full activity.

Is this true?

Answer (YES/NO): NO